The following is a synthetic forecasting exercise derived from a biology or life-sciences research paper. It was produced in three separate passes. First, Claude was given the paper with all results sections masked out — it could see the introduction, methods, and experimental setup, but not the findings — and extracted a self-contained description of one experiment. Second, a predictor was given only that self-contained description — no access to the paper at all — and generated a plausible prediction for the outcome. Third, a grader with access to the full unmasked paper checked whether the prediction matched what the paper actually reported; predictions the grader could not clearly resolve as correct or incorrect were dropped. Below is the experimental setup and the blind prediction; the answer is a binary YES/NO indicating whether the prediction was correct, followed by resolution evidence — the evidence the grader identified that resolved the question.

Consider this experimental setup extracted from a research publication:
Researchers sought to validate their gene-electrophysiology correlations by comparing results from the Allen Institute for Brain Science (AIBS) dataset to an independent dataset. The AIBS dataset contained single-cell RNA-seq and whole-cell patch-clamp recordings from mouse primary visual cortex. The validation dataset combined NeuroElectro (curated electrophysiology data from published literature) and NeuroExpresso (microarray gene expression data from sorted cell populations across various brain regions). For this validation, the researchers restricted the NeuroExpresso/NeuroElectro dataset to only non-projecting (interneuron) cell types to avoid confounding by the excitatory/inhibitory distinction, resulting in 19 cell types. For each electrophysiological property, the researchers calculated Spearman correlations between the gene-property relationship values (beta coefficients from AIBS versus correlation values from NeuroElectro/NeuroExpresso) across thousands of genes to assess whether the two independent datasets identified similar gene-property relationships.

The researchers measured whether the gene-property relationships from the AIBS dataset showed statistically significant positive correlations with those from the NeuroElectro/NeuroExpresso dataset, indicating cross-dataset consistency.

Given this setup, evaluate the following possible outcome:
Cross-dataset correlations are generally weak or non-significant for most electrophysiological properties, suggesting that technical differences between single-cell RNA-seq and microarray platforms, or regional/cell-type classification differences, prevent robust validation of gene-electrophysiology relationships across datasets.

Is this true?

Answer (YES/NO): NO